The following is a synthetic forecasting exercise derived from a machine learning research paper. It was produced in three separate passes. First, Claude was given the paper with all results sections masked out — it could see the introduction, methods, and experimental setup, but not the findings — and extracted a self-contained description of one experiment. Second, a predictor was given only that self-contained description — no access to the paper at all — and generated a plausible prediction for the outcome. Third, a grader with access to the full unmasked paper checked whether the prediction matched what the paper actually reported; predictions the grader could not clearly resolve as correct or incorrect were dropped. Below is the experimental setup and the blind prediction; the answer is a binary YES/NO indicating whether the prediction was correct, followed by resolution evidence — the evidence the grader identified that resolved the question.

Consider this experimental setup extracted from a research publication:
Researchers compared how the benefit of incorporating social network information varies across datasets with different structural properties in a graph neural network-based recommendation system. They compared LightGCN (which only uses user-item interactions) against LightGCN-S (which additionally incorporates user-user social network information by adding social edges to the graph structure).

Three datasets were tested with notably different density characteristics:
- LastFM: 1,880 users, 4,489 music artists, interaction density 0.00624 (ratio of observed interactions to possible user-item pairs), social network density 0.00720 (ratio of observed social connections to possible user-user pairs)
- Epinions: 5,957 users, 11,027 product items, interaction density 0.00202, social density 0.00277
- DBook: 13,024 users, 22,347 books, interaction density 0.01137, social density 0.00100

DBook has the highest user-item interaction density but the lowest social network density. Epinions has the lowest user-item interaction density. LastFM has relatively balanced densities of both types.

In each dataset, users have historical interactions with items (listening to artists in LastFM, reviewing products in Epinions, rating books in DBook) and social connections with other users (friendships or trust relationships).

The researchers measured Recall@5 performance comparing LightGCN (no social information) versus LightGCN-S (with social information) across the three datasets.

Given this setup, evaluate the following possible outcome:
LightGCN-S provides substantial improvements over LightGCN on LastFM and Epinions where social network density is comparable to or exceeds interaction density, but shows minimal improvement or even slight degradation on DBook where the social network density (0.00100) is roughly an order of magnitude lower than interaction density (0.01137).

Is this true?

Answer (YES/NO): NO